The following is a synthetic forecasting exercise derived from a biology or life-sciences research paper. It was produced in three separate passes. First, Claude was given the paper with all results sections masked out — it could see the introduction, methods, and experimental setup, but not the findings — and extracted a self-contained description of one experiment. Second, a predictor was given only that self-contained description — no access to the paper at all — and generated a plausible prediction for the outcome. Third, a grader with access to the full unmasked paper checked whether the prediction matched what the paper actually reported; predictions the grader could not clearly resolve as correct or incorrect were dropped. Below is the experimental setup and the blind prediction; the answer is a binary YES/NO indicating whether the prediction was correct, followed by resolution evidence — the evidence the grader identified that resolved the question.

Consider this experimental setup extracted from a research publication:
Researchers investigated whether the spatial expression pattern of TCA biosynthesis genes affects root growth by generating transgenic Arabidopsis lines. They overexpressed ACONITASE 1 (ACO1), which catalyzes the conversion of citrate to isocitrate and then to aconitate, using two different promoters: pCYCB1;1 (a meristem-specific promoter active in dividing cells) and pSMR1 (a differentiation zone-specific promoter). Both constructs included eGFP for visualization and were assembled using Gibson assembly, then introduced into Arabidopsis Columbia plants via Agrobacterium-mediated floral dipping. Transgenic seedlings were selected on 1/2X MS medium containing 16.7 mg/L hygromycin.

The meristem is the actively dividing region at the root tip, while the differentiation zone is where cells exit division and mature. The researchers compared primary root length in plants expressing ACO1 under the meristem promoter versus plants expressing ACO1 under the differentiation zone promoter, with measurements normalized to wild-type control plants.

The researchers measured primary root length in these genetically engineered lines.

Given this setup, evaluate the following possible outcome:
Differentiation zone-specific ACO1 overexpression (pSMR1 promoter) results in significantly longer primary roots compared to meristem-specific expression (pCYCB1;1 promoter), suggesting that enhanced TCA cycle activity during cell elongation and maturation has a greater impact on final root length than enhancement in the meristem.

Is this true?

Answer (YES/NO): YES